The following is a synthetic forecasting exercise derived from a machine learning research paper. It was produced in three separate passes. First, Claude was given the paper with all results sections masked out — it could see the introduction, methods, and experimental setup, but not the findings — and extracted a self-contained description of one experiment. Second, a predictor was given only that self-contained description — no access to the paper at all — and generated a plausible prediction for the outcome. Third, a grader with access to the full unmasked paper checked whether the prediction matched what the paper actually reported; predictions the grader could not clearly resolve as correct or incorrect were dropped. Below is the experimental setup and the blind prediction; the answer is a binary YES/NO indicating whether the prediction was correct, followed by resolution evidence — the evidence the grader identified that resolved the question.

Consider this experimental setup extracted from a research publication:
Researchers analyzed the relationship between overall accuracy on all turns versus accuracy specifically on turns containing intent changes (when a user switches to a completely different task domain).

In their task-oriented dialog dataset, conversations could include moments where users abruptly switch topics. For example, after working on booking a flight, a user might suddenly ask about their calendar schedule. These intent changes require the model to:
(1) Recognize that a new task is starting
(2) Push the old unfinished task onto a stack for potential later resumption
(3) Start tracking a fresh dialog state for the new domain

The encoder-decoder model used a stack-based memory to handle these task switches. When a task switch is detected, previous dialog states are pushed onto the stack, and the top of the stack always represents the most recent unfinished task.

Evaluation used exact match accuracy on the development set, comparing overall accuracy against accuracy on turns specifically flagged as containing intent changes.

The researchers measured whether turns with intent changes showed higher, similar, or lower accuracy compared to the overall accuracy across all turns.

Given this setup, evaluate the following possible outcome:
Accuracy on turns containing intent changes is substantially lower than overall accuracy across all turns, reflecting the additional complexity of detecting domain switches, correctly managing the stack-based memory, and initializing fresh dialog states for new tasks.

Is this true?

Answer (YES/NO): YES